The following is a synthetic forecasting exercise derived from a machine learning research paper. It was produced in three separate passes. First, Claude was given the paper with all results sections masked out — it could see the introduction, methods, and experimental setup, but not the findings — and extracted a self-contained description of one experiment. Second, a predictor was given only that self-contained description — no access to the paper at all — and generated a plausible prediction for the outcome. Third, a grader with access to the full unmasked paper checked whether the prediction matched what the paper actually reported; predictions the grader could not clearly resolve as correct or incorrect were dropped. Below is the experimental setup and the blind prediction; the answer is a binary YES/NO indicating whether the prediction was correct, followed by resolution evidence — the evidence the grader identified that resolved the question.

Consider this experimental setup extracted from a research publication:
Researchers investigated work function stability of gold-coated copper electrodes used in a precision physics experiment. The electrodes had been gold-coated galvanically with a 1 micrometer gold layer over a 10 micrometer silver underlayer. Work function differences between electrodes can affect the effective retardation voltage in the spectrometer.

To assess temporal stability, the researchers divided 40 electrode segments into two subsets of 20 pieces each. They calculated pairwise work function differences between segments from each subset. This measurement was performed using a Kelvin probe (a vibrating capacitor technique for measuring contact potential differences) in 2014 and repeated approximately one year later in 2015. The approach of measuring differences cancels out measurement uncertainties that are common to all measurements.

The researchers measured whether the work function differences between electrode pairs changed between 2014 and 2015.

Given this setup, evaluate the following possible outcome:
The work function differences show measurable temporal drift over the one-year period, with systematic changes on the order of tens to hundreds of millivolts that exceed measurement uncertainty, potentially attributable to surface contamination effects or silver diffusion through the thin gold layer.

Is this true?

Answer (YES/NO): NO